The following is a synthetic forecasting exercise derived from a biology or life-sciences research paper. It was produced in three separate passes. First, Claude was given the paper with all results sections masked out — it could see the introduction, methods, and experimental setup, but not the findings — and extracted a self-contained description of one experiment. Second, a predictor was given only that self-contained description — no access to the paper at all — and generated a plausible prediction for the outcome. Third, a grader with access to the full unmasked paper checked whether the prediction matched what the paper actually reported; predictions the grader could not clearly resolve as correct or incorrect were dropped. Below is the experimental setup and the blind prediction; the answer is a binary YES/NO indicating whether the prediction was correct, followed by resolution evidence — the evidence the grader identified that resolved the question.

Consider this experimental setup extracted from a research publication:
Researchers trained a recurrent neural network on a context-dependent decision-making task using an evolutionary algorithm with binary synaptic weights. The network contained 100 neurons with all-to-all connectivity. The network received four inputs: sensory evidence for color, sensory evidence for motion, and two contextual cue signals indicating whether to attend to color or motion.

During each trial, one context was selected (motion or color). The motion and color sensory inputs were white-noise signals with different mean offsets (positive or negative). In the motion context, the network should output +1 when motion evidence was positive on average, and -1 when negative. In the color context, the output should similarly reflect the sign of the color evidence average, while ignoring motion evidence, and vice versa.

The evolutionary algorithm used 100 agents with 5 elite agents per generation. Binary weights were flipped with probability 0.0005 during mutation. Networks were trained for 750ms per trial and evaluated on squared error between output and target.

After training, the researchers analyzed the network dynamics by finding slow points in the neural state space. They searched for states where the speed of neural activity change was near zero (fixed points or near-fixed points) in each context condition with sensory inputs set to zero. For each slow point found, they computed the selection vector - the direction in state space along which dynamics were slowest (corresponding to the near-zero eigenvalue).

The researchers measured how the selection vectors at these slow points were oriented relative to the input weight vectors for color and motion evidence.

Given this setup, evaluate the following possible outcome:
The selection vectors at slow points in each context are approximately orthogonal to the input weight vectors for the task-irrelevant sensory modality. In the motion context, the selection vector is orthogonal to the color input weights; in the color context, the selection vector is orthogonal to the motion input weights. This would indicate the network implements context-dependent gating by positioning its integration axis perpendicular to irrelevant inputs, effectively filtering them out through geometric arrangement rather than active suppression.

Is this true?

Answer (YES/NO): YES